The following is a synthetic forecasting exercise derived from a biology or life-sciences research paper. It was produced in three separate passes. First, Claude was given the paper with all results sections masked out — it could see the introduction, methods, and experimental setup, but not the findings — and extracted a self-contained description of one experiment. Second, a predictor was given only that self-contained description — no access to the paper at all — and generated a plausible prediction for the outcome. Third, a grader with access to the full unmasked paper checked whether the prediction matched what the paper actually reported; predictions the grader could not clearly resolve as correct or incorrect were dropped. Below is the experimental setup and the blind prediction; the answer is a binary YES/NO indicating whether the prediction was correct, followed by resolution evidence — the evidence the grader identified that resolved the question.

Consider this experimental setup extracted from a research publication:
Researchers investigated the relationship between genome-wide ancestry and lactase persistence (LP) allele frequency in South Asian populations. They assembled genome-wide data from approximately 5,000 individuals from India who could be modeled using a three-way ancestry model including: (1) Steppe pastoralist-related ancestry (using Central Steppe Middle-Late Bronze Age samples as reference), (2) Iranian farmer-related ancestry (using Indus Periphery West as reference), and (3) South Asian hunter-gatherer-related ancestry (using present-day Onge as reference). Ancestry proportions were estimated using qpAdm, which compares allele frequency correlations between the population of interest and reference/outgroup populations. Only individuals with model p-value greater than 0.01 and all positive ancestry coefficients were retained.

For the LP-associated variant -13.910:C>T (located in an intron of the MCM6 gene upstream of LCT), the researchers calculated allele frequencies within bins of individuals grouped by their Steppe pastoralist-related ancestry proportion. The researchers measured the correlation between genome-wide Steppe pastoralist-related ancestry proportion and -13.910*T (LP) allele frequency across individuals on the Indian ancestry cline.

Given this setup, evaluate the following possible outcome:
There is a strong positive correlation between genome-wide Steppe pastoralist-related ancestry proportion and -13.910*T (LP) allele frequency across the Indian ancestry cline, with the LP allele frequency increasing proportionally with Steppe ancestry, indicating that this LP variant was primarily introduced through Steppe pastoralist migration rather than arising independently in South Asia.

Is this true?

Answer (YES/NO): YES